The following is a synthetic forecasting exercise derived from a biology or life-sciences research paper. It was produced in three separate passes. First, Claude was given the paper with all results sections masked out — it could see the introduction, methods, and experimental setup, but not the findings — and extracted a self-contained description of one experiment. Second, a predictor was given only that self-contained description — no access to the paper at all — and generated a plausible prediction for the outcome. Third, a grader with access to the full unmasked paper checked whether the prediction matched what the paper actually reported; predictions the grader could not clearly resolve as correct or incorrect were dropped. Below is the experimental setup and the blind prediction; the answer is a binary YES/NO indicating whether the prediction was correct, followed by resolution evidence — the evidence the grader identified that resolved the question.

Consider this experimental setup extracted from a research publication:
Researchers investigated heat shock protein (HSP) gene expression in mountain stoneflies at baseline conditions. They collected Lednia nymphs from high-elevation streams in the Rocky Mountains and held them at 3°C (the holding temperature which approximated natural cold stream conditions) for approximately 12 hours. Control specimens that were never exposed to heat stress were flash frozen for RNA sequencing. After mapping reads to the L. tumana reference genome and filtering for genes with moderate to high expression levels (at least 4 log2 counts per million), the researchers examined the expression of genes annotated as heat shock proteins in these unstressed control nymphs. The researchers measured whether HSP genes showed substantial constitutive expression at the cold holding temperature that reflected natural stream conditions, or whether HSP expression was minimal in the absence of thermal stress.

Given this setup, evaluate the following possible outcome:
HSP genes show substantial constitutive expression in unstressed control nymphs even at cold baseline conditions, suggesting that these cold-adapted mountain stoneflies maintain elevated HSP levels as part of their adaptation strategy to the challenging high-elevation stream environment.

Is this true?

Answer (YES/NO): YES